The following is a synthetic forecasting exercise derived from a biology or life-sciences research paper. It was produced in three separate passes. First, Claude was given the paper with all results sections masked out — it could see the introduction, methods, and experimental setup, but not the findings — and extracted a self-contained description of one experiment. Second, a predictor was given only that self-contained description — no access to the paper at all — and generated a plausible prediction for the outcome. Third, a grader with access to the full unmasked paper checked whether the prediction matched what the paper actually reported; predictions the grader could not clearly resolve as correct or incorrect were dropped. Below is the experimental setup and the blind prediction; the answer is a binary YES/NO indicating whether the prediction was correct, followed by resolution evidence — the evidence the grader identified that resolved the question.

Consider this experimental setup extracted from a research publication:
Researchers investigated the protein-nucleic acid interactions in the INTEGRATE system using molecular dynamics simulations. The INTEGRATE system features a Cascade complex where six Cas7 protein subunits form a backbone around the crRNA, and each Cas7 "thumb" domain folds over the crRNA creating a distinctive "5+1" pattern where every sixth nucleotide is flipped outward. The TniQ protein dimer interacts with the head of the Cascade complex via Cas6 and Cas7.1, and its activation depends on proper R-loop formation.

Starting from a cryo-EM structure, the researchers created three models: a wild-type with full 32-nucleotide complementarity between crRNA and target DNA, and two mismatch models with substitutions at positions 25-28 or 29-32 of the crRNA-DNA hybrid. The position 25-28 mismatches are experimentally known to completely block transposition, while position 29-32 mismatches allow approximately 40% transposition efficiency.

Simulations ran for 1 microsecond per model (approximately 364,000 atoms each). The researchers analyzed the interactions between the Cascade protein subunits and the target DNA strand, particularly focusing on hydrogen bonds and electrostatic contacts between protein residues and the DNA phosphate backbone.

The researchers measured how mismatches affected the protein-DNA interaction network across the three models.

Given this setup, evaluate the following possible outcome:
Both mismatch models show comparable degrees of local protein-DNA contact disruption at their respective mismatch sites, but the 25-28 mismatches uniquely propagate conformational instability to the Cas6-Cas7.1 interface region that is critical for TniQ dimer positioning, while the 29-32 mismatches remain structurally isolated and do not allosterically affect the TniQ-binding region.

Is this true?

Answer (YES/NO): NO